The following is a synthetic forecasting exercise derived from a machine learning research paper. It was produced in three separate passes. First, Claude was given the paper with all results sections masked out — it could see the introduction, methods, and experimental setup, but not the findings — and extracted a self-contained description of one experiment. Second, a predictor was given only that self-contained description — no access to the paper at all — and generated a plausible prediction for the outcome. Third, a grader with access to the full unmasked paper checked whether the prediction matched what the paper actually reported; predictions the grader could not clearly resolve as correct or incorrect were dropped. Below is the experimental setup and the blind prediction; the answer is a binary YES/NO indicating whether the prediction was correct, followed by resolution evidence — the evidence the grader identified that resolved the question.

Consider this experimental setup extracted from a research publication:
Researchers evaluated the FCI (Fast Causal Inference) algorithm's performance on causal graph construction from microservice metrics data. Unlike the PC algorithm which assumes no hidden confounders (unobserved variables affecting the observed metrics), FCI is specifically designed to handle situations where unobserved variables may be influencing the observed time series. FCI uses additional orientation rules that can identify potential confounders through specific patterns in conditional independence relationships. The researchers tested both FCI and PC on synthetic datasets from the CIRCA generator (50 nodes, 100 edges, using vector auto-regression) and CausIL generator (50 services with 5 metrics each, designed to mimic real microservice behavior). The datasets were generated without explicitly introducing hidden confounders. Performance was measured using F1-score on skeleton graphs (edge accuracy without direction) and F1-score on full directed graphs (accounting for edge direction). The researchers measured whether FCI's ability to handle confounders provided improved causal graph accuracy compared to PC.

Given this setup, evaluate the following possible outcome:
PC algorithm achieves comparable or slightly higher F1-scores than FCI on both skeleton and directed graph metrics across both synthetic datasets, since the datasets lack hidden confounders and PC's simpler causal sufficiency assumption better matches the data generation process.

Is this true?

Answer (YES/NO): NO